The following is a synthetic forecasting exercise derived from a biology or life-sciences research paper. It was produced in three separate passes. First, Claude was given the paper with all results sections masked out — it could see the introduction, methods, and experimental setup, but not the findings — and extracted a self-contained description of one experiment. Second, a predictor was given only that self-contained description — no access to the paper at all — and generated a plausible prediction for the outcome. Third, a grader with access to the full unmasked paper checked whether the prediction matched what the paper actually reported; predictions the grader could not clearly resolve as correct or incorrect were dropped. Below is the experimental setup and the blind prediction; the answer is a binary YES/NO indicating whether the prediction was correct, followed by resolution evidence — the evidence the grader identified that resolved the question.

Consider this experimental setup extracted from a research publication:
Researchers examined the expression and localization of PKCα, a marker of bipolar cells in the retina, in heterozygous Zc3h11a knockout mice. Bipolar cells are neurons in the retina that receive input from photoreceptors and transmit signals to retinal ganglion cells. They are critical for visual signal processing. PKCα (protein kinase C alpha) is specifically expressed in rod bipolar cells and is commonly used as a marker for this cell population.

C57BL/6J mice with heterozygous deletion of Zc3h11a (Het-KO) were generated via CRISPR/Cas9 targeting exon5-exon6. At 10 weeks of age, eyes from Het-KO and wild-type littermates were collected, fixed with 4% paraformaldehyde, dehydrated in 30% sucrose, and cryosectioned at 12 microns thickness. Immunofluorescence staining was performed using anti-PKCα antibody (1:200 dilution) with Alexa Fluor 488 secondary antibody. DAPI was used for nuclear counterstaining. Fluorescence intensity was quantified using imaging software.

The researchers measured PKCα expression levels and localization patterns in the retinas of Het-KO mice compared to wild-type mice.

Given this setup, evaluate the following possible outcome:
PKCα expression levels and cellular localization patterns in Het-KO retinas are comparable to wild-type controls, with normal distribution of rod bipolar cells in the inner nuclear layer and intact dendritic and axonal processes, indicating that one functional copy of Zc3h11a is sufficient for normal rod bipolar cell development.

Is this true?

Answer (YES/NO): NO